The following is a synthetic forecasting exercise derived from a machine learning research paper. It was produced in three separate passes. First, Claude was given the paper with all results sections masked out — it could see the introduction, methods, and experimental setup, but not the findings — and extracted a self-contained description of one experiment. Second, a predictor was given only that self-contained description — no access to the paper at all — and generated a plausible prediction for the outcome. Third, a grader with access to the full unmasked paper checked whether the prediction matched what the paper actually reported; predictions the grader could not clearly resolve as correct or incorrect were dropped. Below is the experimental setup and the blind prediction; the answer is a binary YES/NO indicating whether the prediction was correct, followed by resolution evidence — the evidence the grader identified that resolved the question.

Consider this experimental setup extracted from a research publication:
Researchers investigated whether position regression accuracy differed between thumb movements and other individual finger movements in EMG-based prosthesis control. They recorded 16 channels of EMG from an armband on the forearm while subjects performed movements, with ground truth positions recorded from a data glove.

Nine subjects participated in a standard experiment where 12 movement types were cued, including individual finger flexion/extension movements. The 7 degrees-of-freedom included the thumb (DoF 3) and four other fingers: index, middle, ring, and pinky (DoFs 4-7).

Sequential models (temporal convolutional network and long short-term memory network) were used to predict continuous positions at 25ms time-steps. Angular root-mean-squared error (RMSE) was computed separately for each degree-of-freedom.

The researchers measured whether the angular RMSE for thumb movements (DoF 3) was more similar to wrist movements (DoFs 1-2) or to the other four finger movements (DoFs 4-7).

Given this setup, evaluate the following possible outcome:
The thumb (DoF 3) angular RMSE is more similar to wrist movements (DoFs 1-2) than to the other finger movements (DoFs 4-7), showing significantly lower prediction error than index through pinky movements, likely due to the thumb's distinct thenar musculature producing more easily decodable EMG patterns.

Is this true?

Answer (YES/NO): YES